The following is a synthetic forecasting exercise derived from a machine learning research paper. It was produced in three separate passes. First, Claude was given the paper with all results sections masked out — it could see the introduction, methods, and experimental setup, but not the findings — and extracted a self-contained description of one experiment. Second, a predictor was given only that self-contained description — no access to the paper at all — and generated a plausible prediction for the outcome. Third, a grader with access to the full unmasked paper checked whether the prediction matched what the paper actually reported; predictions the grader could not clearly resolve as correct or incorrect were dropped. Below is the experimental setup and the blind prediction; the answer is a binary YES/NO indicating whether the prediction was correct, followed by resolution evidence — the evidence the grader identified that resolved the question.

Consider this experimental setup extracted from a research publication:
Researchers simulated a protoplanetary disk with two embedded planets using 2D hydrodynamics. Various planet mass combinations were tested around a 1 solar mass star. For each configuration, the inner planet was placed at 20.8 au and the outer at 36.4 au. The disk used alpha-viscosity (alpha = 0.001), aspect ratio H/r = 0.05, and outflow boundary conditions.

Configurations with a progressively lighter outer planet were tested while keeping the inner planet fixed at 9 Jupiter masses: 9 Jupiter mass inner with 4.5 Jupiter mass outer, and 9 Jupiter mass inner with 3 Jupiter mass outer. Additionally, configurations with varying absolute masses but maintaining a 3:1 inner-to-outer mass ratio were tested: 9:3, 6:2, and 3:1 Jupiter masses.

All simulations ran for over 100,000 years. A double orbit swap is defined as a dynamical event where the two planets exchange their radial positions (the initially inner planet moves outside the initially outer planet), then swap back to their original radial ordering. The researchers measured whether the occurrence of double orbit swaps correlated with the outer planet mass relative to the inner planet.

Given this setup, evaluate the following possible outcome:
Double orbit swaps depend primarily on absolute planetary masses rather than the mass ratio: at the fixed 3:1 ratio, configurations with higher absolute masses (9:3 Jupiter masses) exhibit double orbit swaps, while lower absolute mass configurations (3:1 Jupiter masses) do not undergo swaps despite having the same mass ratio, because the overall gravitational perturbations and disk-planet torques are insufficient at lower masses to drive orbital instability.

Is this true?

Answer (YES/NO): NO